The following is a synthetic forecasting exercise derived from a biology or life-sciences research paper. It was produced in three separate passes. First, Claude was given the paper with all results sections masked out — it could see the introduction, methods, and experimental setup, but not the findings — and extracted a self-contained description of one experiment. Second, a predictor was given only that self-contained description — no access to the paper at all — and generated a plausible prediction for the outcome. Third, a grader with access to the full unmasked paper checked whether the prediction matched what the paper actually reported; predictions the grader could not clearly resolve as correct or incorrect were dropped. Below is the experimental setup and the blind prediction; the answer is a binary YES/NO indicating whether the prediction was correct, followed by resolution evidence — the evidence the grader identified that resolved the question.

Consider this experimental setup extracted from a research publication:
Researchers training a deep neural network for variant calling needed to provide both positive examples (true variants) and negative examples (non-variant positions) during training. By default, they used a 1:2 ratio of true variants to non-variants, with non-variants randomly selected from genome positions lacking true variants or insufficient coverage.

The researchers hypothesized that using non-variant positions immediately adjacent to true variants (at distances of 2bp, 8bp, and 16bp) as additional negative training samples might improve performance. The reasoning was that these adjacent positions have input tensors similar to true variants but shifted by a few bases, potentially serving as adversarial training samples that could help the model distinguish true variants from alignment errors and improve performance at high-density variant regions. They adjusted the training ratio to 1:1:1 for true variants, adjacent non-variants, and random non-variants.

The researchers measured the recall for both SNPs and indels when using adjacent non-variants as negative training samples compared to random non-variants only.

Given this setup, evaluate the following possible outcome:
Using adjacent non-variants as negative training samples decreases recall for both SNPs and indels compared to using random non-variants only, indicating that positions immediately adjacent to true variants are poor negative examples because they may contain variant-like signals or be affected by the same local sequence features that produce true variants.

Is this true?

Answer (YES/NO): YES